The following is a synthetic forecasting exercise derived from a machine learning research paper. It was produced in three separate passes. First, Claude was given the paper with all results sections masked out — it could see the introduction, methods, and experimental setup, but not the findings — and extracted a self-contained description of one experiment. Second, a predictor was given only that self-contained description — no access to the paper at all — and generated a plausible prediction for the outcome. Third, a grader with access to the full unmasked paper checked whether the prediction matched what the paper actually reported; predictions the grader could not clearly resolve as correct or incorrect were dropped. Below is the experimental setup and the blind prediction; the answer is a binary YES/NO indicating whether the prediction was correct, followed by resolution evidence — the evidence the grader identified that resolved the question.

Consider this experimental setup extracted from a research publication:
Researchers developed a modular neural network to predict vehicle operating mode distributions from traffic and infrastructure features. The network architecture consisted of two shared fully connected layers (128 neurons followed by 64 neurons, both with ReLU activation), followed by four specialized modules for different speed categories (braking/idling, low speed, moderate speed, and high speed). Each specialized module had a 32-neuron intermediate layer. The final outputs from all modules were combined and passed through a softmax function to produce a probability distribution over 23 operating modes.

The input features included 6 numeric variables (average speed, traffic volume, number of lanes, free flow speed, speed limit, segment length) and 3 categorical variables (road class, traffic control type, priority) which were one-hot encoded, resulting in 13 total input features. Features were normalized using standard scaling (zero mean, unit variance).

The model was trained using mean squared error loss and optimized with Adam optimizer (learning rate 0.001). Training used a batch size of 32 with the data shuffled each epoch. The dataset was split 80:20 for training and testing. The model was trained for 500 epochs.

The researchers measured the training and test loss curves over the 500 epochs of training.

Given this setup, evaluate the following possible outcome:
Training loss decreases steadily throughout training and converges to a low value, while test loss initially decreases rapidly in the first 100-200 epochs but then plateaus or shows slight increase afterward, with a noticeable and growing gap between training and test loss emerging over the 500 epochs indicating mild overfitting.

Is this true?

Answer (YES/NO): NO